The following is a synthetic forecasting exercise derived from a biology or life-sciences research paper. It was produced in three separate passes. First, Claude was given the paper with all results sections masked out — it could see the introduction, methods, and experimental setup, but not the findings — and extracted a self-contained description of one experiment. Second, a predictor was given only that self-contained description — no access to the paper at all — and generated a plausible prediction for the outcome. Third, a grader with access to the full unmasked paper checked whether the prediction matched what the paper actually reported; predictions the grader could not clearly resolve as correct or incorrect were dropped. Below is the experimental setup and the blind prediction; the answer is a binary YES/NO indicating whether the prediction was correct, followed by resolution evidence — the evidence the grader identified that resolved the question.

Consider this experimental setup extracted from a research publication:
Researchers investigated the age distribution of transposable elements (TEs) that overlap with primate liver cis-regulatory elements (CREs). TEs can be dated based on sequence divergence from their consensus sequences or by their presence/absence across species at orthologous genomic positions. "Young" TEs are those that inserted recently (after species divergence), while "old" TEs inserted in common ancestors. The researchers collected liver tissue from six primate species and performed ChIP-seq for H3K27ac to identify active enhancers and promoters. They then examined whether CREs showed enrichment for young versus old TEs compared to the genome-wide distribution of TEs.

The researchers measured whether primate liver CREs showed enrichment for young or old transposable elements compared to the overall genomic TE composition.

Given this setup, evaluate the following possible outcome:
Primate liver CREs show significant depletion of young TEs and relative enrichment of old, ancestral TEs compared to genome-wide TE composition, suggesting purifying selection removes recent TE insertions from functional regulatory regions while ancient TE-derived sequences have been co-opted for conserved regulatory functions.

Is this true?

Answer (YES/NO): NO